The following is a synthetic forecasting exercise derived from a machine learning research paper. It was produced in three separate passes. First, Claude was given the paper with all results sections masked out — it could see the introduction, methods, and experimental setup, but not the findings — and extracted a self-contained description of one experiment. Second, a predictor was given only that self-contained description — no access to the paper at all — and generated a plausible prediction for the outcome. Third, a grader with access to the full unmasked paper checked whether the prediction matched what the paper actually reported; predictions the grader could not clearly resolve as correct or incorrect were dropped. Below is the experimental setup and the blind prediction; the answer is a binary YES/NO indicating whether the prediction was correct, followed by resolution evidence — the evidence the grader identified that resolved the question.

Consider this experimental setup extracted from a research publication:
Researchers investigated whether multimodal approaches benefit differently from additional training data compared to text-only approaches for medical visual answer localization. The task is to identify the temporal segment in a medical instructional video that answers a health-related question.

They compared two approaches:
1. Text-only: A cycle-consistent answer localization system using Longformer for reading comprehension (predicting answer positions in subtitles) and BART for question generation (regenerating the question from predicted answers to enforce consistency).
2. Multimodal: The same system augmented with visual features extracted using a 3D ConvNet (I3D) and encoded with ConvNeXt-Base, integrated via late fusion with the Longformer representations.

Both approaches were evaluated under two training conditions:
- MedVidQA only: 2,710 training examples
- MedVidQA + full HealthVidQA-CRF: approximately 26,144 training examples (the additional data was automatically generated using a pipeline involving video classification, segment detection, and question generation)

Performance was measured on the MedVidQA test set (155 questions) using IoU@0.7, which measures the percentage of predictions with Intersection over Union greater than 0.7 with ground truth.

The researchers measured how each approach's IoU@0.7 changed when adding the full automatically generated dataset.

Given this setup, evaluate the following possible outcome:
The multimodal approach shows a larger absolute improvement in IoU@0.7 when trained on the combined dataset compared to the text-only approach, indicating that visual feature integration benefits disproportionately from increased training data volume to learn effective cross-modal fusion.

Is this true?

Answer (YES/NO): YES